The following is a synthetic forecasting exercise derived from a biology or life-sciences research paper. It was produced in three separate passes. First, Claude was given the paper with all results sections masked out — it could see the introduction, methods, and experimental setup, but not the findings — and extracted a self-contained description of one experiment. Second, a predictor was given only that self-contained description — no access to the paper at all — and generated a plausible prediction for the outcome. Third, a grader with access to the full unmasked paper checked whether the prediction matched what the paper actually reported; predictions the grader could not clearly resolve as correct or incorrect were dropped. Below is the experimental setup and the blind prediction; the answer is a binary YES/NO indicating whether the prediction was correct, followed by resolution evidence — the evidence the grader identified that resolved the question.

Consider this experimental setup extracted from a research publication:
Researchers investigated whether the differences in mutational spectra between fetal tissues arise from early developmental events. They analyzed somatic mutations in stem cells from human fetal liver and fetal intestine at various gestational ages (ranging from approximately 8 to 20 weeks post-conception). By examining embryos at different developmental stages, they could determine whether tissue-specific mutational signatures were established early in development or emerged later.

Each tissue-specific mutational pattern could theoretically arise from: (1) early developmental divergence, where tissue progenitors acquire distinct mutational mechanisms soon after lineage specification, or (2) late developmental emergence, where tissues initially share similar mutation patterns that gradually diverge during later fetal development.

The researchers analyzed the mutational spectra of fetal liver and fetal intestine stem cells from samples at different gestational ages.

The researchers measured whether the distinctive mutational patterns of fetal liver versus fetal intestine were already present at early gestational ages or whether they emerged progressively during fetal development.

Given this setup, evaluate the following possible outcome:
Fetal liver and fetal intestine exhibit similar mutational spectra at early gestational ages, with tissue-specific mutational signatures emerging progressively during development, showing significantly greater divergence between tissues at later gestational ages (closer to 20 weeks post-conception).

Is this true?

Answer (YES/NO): YES